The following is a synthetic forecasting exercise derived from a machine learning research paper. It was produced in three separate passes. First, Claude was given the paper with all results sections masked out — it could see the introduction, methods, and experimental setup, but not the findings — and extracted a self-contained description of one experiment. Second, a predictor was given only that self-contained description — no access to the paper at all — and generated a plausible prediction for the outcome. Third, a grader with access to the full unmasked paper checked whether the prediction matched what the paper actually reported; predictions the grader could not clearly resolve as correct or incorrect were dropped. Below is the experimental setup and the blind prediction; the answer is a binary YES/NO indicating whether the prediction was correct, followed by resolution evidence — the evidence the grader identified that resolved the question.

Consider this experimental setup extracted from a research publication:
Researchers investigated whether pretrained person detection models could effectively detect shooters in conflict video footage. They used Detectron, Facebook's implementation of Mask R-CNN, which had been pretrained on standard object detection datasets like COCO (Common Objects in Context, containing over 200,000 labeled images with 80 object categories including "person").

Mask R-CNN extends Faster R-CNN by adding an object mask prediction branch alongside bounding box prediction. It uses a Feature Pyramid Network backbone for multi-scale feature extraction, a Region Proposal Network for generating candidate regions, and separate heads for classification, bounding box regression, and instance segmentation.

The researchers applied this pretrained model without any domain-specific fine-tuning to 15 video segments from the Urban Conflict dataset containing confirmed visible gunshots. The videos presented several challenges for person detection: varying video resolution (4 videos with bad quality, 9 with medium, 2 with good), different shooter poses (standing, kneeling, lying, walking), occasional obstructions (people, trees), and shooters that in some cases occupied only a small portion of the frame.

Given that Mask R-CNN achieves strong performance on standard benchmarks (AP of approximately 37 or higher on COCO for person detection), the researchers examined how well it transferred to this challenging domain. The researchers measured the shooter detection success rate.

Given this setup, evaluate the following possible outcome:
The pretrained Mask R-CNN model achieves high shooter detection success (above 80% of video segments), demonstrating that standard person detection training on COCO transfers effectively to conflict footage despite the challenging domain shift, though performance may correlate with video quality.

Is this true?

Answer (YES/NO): NO